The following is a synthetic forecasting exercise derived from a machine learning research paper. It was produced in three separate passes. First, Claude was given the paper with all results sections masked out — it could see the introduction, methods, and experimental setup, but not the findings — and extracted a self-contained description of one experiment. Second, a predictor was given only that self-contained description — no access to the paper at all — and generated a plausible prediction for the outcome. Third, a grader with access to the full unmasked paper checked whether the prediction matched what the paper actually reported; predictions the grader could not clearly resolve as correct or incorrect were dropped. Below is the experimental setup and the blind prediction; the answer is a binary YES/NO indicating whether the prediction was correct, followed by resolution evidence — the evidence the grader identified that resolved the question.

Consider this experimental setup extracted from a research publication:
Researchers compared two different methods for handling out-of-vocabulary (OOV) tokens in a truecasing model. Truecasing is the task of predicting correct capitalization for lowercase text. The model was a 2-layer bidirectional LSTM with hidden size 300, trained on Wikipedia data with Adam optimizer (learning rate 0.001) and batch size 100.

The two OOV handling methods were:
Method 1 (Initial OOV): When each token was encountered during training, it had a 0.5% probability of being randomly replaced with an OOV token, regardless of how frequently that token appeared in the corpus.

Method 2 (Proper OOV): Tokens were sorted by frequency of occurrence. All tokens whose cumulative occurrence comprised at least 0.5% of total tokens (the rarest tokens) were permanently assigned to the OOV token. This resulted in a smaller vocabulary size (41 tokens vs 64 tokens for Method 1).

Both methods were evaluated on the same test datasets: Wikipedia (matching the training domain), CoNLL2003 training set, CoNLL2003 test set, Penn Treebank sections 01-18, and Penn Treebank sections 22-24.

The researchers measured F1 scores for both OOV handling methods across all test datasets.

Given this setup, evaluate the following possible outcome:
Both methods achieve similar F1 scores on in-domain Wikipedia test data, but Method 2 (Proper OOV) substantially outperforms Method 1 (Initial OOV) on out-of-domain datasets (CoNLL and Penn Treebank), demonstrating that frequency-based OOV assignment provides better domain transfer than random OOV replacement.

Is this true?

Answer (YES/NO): NO